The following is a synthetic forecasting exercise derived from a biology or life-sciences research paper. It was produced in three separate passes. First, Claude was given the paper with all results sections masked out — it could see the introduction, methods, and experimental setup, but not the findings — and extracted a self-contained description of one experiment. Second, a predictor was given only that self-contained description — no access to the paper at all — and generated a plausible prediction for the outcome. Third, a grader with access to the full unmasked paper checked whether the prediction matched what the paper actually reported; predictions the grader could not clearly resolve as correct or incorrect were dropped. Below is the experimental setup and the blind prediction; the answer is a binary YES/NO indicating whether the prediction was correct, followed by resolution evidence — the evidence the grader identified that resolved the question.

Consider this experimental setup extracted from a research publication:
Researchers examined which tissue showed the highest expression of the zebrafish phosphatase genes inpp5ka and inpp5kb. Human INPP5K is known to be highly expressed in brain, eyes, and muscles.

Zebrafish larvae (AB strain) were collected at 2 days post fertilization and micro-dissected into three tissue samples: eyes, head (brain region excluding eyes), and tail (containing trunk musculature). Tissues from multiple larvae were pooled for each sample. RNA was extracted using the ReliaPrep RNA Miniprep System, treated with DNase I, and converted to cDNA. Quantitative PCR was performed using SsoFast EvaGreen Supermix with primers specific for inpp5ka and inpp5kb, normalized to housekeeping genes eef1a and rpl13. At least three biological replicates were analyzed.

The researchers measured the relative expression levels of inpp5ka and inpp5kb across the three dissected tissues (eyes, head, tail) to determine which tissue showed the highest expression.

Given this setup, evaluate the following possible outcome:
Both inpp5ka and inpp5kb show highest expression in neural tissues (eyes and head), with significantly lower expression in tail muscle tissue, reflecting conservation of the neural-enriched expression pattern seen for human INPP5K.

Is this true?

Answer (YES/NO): YES